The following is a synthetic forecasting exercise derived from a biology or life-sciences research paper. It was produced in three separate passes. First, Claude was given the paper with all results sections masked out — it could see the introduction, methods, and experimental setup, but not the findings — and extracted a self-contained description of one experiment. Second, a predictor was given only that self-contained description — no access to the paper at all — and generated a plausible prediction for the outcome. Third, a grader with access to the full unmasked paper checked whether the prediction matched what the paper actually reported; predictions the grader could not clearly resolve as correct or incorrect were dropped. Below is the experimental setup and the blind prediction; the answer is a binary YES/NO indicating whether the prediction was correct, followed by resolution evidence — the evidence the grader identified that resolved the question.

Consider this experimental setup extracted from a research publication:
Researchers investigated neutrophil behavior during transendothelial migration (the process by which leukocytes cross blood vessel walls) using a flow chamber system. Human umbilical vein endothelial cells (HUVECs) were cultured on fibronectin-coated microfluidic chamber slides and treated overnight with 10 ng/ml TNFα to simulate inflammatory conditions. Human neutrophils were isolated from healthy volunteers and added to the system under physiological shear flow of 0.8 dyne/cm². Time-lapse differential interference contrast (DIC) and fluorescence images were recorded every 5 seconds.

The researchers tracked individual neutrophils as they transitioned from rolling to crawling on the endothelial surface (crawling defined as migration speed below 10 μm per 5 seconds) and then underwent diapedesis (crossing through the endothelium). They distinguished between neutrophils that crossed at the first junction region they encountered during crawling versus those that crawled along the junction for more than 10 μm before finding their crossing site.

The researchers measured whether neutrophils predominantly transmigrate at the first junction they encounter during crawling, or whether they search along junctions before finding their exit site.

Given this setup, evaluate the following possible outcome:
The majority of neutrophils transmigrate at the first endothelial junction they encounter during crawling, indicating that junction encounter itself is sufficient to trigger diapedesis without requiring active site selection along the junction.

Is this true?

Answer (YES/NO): NO